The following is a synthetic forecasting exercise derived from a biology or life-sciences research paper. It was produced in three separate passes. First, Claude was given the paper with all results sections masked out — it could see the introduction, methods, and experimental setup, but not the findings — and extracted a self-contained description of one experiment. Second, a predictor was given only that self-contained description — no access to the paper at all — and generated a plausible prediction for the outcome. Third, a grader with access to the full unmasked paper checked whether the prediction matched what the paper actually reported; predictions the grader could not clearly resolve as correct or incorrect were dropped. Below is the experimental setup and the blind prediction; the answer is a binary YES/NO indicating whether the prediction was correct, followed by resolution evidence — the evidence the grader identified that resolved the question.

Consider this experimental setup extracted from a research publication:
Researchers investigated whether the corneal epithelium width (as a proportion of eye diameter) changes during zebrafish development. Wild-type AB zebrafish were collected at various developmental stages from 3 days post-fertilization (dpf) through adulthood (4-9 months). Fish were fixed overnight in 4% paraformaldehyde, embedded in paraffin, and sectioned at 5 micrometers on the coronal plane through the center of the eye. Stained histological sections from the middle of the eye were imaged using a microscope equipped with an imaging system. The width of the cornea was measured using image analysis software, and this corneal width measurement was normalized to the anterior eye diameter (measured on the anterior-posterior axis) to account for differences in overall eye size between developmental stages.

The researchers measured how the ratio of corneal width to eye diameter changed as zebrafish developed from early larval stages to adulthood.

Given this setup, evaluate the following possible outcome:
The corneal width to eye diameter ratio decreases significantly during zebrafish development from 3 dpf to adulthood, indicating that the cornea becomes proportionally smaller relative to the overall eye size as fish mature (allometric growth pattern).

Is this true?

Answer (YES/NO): NO